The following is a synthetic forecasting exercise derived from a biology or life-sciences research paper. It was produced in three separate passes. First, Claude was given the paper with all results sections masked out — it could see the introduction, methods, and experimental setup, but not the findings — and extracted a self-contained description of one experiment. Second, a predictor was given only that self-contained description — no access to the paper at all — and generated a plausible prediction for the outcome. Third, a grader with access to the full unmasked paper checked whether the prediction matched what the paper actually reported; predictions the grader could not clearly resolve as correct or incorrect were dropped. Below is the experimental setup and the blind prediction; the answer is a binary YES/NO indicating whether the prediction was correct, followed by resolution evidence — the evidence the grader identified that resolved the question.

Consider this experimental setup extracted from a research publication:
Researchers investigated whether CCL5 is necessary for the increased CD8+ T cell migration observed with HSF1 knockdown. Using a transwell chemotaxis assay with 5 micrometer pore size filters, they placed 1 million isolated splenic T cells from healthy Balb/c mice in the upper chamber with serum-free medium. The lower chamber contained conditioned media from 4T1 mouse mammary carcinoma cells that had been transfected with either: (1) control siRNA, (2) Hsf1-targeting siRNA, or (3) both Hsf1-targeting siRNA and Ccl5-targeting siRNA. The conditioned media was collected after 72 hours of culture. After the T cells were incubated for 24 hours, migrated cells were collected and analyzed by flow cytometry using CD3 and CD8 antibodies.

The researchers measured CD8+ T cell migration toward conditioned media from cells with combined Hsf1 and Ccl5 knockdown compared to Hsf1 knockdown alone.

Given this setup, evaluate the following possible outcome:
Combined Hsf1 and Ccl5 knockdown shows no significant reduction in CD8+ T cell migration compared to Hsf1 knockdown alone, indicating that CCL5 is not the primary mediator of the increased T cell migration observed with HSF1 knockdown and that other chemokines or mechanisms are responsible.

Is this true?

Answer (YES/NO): NO